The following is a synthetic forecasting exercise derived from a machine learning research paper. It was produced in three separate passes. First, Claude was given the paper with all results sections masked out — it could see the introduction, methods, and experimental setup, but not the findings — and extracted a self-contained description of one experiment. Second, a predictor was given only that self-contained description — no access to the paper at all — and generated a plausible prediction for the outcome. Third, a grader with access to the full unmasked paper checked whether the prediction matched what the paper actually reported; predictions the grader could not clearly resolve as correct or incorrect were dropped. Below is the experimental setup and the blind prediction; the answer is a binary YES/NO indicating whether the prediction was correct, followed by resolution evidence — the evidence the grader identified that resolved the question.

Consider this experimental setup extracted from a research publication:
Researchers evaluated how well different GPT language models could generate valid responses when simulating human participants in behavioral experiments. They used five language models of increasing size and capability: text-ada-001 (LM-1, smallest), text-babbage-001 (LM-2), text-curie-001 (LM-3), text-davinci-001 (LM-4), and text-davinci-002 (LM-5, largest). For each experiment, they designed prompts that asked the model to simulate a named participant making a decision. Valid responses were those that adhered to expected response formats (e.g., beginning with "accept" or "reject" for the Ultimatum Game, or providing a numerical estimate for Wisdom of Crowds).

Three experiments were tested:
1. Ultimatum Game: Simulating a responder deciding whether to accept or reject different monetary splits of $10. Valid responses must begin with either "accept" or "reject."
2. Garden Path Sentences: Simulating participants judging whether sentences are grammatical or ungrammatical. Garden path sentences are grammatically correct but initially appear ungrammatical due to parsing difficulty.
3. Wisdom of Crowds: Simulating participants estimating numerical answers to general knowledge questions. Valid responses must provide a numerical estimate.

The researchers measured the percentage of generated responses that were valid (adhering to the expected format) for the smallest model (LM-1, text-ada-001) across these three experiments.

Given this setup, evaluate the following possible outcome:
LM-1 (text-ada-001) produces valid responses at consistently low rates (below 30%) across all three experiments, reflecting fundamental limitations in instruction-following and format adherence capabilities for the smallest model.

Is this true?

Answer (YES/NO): NO